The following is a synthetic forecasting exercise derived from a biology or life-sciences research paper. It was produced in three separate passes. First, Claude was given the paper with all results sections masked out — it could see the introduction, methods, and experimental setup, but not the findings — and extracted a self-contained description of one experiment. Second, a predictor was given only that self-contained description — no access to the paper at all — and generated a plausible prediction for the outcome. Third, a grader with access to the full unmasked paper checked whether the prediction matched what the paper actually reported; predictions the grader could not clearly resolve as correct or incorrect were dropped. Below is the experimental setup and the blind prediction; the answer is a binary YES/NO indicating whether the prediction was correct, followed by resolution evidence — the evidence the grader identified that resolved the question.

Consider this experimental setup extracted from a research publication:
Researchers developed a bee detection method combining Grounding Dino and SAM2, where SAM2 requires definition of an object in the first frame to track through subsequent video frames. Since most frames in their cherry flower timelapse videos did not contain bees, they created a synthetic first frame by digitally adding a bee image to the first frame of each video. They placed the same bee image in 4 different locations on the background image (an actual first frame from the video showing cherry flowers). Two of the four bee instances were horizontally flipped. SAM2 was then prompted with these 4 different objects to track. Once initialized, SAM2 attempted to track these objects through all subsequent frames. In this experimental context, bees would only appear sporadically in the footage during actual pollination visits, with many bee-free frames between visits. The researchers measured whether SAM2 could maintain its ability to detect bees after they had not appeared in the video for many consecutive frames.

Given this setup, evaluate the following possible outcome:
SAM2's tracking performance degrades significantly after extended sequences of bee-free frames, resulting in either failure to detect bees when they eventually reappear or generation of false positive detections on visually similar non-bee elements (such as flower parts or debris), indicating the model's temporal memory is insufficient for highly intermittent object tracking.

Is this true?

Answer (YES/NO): NO